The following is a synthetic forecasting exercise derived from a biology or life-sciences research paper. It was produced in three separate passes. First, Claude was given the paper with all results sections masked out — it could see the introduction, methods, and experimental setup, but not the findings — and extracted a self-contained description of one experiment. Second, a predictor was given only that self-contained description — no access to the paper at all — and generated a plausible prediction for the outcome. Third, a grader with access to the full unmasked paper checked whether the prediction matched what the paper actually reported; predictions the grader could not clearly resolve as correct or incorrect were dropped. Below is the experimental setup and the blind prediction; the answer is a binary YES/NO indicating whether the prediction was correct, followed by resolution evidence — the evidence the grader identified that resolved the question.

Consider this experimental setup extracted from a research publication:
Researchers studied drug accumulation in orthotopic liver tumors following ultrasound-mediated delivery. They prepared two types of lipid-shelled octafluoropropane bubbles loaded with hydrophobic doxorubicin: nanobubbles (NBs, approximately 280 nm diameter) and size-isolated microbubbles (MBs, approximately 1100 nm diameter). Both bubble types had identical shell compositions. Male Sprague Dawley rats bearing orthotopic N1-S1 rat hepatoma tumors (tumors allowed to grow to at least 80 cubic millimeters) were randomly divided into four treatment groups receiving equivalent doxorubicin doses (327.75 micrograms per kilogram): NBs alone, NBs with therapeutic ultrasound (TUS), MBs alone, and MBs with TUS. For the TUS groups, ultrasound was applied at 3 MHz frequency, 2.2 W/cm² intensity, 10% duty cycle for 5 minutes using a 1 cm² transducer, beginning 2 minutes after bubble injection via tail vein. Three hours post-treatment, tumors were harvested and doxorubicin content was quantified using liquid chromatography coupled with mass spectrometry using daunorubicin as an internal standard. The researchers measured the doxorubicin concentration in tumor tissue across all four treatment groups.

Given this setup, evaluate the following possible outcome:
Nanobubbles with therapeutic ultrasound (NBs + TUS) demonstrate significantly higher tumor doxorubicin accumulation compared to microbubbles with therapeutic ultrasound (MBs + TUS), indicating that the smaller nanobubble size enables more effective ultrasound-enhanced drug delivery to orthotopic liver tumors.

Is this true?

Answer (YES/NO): NO